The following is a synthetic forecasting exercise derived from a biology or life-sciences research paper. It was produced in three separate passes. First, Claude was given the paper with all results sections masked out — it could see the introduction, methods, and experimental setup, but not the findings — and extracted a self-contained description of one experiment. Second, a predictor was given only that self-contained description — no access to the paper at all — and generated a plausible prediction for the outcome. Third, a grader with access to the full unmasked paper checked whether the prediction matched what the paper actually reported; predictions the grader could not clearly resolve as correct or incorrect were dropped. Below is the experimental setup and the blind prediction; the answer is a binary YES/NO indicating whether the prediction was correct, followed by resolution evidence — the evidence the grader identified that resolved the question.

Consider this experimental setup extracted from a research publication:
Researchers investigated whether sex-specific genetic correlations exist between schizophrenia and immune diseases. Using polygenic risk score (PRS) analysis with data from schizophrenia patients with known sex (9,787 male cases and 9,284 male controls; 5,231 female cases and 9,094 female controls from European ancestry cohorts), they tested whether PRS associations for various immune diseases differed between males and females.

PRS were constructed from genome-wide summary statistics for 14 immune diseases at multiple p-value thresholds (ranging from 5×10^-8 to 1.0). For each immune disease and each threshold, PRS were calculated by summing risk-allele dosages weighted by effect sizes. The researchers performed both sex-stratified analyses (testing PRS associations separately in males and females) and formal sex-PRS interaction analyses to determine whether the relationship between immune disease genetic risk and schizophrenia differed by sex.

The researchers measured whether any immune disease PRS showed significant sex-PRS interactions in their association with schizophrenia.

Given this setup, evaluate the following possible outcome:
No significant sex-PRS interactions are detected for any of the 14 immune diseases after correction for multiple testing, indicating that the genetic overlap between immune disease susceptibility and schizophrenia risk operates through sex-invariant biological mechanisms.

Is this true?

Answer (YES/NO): NO